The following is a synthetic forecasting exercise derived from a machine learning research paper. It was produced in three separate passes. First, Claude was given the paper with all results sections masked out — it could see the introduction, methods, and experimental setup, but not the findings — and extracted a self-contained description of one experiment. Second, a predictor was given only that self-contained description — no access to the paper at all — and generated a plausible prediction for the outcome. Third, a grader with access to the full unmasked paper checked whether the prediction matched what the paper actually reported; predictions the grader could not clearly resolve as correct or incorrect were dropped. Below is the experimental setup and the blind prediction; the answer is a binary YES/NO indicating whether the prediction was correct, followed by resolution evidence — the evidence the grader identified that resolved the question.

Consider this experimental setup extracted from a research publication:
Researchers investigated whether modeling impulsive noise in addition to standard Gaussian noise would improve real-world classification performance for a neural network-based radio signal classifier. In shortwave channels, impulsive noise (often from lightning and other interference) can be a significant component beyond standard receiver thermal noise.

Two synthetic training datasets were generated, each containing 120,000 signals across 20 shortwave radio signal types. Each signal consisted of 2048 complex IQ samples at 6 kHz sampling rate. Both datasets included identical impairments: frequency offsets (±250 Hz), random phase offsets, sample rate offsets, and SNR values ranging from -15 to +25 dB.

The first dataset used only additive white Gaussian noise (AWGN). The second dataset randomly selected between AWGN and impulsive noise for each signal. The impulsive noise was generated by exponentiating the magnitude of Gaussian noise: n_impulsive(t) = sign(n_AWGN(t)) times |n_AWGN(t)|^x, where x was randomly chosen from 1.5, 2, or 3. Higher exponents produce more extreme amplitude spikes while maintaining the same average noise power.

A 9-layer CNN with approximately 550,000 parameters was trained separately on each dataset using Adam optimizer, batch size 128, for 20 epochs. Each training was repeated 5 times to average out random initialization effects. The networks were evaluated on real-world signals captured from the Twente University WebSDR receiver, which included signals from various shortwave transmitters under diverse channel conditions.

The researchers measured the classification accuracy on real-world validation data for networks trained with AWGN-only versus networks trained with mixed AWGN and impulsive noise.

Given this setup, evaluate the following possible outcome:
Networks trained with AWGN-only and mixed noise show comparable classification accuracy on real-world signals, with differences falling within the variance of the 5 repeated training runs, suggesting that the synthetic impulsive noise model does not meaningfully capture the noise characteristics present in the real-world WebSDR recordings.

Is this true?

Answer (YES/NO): NO